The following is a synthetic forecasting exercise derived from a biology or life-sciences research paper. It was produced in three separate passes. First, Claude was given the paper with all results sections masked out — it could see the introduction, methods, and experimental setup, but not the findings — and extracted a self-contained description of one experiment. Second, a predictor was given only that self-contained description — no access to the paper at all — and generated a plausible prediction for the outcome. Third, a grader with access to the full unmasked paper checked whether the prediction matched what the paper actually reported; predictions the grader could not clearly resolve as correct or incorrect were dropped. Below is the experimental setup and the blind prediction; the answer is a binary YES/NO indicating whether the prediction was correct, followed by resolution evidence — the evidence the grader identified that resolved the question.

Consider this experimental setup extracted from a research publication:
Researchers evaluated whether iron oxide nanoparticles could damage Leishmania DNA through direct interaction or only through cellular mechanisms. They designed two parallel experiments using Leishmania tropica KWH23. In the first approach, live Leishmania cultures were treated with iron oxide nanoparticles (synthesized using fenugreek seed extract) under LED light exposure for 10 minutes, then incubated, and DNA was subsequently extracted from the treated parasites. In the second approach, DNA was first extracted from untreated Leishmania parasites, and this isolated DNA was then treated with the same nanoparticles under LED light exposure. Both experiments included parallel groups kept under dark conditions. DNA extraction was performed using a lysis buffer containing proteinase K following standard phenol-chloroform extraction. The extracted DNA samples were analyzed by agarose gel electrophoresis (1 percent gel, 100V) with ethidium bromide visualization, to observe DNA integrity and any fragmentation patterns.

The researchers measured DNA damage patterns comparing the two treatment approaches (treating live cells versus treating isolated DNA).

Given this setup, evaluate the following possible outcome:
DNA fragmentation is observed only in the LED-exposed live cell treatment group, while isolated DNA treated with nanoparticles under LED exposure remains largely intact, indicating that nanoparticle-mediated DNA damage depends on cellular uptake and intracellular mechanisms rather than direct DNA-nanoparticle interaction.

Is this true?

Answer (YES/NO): NO